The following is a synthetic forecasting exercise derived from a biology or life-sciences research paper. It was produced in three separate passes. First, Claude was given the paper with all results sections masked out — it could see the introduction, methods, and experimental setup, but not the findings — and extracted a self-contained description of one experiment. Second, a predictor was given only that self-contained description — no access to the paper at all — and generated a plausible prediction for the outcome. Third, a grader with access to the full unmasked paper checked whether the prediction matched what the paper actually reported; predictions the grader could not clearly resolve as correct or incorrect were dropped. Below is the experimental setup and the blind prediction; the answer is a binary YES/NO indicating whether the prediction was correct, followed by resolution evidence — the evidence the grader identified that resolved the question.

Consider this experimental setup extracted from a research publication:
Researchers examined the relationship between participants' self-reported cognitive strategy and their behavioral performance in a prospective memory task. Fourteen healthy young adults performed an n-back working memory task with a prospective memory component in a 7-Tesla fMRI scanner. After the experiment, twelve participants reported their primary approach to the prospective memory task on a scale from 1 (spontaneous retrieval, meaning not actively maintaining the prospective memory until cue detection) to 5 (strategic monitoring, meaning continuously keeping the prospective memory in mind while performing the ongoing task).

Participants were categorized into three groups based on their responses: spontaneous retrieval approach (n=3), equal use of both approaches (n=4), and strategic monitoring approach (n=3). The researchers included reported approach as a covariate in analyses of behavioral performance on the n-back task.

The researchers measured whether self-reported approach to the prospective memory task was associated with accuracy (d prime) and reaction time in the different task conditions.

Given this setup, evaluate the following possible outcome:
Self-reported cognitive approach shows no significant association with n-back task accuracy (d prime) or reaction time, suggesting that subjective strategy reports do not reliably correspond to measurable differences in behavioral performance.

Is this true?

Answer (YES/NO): NO